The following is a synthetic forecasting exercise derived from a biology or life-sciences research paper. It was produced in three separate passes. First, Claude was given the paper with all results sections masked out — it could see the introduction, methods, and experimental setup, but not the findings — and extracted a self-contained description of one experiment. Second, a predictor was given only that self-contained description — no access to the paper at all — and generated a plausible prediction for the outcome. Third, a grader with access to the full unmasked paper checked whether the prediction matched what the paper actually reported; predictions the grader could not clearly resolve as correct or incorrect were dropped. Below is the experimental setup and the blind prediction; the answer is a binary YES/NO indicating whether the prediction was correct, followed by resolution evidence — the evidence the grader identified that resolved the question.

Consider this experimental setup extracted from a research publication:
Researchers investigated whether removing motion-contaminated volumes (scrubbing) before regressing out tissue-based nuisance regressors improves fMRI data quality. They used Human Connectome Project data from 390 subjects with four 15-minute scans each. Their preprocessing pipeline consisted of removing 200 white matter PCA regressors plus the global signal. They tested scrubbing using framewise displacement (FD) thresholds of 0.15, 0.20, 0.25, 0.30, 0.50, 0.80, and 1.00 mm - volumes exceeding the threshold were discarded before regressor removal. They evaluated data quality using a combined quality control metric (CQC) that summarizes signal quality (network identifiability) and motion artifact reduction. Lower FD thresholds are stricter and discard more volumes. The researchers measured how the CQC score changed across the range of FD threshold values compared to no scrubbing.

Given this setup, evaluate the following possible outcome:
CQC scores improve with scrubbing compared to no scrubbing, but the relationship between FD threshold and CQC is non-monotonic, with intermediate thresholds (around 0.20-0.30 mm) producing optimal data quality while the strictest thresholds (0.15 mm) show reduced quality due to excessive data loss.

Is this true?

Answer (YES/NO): NO